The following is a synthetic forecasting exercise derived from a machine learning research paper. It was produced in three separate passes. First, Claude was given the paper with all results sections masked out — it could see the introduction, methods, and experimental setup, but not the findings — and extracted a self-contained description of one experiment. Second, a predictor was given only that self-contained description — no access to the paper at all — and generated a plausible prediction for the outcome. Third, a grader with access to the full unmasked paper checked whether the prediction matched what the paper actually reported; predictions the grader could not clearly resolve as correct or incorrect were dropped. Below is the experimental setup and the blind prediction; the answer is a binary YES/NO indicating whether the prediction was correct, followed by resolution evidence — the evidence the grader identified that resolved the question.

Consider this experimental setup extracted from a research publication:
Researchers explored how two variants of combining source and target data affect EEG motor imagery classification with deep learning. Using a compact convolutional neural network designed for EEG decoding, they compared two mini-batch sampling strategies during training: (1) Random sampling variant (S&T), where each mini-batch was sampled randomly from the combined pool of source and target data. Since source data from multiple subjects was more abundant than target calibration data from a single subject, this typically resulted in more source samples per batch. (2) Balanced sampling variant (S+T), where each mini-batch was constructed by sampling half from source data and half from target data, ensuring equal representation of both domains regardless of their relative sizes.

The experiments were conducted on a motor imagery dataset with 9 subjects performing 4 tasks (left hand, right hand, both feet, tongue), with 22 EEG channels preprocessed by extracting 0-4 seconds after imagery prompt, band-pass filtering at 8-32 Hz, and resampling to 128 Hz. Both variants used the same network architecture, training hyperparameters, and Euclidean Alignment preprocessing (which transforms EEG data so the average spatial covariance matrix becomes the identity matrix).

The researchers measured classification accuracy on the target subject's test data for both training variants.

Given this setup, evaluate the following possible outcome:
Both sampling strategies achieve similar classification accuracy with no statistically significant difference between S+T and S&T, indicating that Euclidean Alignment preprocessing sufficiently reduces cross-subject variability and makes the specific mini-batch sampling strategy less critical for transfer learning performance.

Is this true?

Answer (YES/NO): NO